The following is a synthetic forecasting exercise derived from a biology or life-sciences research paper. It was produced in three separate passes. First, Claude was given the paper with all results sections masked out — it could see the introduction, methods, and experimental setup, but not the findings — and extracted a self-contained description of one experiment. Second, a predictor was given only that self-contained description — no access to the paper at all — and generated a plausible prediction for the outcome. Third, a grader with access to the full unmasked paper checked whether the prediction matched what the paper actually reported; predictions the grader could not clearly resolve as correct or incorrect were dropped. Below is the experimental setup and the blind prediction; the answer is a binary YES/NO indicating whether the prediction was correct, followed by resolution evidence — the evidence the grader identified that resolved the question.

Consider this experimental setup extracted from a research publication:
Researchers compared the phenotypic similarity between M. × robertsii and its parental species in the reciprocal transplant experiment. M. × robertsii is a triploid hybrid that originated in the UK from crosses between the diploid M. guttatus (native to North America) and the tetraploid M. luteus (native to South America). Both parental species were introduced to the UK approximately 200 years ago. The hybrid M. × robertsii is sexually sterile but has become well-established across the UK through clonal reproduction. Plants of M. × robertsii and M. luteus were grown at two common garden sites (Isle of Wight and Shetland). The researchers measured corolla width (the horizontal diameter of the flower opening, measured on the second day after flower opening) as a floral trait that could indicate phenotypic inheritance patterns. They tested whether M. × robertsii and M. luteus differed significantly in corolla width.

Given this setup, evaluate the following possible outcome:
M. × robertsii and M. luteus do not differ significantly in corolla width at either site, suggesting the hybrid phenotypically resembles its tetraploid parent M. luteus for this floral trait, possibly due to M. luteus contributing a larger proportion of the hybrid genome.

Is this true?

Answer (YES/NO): YES